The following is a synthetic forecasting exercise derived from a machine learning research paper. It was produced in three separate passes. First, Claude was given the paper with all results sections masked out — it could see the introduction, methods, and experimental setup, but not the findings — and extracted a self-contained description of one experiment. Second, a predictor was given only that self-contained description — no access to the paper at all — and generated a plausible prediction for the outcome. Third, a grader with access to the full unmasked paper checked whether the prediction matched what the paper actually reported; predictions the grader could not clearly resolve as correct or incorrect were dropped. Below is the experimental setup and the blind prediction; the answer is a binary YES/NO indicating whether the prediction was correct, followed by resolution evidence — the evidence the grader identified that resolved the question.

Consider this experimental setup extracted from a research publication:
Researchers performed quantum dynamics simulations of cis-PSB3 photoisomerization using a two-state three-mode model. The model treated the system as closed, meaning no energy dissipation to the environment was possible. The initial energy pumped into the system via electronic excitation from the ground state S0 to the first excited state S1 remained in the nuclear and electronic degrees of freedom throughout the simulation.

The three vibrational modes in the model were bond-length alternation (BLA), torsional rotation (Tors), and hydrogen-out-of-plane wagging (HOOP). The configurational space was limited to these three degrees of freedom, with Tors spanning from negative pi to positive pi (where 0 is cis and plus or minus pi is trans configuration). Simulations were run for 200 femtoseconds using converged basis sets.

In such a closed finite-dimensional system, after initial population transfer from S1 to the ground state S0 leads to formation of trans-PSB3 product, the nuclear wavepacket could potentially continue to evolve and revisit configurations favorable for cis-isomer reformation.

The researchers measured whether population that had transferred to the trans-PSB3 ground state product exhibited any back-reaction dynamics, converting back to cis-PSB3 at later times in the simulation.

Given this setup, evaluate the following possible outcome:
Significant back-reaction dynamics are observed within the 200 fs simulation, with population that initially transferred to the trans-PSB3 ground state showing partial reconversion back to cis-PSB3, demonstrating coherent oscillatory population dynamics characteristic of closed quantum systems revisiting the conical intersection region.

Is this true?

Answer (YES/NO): YES